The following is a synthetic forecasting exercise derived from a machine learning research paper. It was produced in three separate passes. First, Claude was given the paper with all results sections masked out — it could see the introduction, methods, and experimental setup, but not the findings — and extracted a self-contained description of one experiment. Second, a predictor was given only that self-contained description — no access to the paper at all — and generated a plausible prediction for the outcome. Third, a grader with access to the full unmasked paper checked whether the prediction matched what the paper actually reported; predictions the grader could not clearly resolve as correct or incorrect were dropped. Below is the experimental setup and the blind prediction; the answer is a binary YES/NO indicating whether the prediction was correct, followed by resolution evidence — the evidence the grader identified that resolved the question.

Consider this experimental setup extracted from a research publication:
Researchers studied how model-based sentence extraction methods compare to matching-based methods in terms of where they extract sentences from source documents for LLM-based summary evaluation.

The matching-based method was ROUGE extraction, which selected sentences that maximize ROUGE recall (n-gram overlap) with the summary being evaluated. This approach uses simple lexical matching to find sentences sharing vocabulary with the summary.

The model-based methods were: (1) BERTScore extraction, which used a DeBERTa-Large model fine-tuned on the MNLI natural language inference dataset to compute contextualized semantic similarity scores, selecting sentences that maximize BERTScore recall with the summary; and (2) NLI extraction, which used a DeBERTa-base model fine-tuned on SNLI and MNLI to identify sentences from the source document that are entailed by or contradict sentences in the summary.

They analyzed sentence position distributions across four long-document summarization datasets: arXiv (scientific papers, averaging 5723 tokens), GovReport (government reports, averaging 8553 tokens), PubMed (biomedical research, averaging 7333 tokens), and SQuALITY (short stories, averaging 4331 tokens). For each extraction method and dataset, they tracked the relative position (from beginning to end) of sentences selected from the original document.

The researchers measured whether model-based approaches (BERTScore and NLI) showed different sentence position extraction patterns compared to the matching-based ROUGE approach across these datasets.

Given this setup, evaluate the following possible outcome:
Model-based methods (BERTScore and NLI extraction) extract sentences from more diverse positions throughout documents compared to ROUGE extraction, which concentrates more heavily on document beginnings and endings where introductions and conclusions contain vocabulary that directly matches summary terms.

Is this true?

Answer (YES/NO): NO